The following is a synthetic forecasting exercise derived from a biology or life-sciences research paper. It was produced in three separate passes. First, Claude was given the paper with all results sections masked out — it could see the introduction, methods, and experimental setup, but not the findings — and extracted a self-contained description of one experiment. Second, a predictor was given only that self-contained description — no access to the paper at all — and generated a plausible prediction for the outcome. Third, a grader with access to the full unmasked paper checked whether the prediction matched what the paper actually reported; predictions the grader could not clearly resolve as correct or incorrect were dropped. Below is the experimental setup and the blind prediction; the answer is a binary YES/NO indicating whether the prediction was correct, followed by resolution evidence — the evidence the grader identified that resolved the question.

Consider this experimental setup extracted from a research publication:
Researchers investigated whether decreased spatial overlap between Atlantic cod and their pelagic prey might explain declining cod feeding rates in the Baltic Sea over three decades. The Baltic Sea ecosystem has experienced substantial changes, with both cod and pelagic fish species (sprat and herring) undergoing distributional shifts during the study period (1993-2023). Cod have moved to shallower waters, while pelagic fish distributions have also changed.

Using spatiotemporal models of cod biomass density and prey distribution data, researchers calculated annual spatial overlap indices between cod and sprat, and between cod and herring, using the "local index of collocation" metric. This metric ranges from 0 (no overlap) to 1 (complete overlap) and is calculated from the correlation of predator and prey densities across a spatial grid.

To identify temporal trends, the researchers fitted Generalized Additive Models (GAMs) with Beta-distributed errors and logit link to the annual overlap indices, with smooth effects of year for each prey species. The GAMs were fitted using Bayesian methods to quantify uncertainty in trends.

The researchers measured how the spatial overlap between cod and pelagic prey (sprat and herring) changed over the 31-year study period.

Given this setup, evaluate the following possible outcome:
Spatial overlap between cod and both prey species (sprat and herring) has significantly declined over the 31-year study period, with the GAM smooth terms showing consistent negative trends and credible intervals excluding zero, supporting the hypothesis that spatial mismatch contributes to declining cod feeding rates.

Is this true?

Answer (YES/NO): NO